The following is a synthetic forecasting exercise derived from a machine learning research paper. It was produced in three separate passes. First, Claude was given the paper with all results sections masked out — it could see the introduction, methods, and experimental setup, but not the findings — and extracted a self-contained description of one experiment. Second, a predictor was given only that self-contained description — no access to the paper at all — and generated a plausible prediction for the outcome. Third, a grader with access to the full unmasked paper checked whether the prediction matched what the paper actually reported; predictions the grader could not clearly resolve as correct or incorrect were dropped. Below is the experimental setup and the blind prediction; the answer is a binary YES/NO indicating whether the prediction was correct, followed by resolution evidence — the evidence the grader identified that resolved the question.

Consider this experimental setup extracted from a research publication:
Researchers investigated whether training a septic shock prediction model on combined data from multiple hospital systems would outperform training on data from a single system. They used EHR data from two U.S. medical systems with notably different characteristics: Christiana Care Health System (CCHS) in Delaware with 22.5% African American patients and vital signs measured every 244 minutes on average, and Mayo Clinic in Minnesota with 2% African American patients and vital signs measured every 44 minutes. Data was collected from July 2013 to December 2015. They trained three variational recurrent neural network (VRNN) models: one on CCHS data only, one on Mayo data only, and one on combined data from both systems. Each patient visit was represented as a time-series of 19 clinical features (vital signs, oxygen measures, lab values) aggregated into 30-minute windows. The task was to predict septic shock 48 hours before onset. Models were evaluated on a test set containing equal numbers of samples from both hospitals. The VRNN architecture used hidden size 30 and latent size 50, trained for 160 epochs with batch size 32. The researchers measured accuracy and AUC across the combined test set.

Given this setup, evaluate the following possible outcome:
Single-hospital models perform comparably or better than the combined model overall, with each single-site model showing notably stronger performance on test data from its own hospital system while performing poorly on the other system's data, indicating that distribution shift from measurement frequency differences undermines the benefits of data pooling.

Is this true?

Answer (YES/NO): NO